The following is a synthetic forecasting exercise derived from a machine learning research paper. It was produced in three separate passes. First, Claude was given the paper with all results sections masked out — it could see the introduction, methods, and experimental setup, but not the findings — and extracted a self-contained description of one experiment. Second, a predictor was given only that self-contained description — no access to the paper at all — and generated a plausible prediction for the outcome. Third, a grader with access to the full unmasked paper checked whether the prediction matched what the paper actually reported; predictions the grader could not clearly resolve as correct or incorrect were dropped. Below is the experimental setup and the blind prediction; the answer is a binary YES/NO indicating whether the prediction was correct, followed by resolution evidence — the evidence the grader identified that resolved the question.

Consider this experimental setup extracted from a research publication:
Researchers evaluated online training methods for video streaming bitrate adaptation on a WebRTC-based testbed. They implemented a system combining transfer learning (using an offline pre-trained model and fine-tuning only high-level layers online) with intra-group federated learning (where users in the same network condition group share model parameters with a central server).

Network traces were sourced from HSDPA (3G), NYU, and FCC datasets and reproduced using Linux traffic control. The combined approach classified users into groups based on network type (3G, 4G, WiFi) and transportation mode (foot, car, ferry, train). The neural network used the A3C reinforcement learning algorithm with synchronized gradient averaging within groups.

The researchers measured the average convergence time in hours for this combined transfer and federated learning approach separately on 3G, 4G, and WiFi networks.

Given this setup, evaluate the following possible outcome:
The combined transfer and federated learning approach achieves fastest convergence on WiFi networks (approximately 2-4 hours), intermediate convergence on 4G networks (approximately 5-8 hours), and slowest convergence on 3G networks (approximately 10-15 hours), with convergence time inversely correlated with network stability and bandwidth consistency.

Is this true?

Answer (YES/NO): NO